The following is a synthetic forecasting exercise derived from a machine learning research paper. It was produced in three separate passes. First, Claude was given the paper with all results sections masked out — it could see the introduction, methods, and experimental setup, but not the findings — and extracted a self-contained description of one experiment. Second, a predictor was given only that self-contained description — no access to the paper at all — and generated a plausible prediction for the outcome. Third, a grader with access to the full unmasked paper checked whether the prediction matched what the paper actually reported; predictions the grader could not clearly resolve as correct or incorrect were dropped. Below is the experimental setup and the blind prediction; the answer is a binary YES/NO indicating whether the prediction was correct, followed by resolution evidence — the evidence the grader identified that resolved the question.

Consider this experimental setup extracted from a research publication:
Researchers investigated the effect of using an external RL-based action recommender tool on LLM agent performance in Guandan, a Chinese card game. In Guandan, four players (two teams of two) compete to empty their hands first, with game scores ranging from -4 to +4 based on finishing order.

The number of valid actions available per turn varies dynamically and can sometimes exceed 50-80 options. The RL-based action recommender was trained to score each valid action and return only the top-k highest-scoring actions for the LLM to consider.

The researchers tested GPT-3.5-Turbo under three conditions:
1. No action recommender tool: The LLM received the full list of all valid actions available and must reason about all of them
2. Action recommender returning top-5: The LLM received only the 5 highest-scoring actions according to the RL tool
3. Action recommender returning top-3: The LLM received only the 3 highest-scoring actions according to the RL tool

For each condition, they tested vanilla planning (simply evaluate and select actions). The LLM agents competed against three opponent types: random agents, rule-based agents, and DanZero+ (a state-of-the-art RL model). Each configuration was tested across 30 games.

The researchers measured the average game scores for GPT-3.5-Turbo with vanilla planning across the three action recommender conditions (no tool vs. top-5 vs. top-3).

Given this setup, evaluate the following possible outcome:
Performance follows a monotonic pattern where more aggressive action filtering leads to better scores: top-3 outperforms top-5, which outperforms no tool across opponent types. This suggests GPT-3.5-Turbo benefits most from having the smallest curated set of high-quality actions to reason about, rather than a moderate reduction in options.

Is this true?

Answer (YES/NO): NO